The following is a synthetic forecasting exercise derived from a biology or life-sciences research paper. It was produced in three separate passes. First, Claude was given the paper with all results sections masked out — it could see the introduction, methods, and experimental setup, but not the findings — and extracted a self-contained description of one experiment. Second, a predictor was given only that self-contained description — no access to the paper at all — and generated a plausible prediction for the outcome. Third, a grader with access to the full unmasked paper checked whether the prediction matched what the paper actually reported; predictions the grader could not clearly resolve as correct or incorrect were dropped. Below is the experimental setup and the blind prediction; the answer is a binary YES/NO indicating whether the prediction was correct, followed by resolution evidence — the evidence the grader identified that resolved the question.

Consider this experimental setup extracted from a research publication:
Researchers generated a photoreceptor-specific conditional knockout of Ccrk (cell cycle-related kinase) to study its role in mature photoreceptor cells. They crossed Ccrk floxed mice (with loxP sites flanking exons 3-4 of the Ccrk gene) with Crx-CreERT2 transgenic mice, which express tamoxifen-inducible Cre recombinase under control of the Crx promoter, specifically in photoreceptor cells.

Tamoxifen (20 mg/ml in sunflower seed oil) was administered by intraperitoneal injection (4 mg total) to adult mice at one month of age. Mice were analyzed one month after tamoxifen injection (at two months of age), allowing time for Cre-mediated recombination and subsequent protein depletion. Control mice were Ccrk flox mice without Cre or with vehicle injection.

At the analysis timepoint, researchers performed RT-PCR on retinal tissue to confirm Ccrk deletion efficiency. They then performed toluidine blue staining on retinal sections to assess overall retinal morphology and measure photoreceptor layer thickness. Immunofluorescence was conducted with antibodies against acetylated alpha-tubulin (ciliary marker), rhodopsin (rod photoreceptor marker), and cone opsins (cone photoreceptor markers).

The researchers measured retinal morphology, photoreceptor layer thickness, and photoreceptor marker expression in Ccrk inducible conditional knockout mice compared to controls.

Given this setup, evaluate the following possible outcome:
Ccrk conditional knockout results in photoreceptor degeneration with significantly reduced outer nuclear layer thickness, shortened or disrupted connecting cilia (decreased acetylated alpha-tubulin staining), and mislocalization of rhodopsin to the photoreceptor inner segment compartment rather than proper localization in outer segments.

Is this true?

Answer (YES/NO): NO